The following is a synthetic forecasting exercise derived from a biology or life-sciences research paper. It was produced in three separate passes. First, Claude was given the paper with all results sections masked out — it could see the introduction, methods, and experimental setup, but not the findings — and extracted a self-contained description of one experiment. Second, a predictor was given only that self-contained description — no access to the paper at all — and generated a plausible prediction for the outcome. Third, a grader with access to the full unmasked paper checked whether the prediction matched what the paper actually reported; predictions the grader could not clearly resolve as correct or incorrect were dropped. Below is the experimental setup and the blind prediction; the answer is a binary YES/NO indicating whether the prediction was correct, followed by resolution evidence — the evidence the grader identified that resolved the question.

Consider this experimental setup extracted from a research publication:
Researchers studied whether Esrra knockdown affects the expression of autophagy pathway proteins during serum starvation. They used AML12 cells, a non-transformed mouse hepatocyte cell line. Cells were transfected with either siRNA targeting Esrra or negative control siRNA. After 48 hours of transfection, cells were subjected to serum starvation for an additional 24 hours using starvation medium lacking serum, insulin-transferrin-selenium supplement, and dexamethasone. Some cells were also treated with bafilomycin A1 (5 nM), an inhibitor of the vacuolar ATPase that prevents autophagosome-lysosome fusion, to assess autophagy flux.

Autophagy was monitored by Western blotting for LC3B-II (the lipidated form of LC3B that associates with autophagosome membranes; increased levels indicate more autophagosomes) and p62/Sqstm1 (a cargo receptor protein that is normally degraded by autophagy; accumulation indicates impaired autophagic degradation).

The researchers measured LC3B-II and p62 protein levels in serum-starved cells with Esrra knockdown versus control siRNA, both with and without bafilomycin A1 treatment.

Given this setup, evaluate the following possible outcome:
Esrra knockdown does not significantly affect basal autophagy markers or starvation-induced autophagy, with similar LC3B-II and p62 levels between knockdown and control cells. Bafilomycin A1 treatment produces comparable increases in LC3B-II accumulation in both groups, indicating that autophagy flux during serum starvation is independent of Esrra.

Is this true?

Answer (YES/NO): NO